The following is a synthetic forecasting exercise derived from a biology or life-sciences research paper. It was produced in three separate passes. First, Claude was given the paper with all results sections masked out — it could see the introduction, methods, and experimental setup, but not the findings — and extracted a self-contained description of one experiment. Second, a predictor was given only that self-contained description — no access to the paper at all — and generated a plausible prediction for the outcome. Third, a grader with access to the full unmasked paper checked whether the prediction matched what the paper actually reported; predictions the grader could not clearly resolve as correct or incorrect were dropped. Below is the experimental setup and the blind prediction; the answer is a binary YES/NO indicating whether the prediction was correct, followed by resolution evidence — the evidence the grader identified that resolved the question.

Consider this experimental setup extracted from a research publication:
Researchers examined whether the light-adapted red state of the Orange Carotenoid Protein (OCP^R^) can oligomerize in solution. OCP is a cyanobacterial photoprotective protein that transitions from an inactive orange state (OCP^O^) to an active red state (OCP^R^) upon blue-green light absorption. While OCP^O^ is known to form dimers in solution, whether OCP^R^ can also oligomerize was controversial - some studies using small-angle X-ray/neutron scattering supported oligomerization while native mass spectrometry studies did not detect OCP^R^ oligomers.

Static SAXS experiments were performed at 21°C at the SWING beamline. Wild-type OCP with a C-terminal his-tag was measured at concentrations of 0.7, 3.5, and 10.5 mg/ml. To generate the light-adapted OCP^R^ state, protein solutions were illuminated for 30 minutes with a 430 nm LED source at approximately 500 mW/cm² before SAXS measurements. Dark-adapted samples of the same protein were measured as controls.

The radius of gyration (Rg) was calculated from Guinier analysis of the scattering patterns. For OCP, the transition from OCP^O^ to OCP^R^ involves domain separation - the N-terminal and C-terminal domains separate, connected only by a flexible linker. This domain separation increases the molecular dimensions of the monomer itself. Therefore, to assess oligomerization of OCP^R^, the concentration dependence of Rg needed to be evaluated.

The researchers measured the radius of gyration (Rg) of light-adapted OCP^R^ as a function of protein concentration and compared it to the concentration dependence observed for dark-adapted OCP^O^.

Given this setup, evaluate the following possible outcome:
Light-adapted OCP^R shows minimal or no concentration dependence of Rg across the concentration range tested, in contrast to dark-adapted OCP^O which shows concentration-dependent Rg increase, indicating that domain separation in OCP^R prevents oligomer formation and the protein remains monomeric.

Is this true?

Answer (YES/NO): NO